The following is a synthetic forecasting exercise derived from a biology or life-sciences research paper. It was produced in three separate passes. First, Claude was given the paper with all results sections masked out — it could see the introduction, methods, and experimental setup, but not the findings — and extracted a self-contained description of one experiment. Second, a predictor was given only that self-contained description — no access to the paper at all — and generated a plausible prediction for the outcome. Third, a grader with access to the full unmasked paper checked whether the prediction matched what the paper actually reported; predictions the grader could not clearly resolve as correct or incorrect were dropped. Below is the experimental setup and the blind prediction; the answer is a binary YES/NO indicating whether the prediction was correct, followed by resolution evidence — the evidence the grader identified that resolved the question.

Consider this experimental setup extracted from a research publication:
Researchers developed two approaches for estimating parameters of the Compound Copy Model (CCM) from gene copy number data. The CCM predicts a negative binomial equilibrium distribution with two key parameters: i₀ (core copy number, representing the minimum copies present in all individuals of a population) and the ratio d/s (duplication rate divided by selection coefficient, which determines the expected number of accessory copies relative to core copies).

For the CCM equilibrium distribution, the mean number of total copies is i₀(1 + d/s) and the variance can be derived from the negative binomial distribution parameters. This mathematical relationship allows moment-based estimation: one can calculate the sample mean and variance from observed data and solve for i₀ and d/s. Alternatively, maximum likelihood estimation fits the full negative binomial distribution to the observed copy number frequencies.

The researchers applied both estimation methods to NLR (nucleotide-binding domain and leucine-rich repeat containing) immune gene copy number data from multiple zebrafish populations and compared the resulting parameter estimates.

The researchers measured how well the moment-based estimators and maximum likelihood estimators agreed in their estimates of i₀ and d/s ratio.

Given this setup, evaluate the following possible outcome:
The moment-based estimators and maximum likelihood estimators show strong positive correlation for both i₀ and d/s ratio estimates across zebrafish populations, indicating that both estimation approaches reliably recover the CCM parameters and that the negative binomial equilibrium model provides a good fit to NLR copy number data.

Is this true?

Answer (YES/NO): YES